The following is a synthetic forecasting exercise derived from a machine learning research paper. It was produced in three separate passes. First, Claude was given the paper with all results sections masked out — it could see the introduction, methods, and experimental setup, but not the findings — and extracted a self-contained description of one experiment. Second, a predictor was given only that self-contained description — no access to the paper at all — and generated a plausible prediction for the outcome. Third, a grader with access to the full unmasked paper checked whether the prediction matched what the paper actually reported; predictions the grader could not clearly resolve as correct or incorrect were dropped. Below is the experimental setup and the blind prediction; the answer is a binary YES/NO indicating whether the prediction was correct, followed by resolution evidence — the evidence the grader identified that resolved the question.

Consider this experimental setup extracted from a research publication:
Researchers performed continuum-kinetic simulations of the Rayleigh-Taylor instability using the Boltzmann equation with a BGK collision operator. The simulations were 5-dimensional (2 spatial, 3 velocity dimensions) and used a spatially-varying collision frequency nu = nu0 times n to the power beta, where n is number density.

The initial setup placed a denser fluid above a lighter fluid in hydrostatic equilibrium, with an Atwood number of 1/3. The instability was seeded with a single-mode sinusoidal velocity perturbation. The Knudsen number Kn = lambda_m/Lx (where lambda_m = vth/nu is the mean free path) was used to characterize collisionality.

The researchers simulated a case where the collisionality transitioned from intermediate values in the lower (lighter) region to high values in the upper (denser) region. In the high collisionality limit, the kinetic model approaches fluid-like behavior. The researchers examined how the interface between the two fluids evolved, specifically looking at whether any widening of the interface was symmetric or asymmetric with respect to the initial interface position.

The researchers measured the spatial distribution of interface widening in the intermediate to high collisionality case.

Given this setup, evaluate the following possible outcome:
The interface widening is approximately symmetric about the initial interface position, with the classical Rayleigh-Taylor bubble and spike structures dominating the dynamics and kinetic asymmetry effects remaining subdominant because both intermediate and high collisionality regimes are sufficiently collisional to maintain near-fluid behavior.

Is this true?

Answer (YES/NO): NO